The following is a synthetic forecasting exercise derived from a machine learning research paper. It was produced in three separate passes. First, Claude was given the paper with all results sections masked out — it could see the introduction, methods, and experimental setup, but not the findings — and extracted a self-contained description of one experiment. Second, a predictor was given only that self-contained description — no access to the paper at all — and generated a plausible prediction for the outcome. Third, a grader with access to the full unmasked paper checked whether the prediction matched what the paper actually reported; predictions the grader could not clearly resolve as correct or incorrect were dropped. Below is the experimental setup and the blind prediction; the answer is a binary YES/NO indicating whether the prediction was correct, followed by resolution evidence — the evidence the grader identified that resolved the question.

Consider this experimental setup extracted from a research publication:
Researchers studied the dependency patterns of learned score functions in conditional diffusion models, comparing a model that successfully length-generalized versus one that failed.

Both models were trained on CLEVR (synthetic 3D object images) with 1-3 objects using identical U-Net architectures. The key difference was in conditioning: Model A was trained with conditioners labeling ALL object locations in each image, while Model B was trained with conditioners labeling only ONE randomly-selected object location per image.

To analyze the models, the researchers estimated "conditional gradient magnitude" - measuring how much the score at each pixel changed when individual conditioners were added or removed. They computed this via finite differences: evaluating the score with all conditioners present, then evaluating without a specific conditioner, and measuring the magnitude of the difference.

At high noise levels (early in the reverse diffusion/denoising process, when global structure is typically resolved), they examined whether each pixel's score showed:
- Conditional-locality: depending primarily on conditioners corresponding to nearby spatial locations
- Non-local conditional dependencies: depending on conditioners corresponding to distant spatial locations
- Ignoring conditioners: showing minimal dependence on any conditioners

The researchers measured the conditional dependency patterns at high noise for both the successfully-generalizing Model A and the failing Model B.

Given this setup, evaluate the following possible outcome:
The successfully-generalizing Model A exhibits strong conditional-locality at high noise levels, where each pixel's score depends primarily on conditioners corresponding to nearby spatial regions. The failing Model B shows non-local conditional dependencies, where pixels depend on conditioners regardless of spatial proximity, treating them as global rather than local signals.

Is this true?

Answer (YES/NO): NO